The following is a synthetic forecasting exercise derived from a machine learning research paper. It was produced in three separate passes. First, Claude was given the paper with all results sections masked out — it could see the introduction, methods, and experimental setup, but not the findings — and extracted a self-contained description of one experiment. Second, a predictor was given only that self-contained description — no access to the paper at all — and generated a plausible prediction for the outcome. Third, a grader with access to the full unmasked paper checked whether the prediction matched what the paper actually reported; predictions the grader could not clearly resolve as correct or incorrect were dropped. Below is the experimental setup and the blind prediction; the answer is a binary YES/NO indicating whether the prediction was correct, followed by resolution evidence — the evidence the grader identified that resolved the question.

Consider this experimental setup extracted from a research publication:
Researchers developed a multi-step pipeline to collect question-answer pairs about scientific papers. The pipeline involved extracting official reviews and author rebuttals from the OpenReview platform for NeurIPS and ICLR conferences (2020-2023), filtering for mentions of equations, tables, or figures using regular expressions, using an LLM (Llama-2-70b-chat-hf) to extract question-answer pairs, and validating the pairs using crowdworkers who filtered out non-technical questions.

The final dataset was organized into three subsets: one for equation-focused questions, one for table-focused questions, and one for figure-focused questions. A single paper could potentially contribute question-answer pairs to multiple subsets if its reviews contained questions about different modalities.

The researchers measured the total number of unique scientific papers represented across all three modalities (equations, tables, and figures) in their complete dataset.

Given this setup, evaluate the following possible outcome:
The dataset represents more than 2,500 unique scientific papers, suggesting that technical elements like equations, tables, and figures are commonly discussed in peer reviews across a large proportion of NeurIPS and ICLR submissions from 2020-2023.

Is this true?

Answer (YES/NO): NO